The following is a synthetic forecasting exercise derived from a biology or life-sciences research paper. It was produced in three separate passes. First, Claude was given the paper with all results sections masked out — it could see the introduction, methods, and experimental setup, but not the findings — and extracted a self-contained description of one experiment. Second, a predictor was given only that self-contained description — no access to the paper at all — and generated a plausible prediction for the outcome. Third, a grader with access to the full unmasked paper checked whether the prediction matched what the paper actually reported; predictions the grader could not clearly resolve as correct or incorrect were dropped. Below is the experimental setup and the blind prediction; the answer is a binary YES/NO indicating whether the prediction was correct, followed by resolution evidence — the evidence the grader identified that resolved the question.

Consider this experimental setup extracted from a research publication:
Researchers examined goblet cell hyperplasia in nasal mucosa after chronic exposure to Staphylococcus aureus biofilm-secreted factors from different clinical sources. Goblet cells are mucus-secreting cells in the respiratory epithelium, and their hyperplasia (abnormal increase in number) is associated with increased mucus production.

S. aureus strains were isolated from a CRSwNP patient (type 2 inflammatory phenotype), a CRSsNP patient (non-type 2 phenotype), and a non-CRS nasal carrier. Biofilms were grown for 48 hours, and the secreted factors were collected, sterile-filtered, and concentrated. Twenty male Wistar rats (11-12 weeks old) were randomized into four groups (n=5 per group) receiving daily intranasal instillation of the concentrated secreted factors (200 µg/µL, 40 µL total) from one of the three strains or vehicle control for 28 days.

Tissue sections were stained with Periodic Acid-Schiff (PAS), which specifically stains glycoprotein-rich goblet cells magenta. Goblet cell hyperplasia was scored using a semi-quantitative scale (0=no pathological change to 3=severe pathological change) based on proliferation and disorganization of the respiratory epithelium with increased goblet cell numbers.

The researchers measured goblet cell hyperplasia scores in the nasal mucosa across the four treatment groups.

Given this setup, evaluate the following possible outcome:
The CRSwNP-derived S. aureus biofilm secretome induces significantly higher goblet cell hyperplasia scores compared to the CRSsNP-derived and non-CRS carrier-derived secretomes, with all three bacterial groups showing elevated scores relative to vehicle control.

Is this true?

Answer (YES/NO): NO